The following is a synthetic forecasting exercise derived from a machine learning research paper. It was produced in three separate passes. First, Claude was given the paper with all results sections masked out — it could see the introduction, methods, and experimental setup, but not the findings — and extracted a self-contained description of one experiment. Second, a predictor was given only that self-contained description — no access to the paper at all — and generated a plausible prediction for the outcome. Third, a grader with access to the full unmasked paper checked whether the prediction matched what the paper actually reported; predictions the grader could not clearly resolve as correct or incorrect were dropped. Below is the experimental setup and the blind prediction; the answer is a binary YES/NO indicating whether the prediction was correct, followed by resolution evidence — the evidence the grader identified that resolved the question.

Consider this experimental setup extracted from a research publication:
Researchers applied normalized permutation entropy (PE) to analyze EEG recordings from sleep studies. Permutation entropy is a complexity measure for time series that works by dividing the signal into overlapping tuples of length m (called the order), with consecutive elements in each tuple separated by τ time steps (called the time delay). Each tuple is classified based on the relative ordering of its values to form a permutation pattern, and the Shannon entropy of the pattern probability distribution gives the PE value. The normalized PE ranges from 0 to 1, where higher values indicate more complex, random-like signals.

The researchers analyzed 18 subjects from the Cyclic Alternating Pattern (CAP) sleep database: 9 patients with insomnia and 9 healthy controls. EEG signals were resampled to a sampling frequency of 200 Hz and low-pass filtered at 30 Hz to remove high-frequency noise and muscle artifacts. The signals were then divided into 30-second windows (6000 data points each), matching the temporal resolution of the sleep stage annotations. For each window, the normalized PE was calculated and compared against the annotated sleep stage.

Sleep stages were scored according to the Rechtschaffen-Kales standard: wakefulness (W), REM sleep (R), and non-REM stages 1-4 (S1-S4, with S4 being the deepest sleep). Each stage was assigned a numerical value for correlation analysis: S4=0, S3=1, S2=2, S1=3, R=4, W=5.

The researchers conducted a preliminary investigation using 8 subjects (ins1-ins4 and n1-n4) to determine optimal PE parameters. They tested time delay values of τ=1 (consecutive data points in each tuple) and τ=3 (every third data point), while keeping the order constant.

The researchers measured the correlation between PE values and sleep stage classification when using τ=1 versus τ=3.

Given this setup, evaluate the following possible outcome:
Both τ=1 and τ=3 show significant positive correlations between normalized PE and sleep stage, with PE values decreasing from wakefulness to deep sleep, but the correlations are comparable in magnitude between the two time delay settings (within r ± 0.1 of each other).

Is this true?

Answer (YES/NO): NO